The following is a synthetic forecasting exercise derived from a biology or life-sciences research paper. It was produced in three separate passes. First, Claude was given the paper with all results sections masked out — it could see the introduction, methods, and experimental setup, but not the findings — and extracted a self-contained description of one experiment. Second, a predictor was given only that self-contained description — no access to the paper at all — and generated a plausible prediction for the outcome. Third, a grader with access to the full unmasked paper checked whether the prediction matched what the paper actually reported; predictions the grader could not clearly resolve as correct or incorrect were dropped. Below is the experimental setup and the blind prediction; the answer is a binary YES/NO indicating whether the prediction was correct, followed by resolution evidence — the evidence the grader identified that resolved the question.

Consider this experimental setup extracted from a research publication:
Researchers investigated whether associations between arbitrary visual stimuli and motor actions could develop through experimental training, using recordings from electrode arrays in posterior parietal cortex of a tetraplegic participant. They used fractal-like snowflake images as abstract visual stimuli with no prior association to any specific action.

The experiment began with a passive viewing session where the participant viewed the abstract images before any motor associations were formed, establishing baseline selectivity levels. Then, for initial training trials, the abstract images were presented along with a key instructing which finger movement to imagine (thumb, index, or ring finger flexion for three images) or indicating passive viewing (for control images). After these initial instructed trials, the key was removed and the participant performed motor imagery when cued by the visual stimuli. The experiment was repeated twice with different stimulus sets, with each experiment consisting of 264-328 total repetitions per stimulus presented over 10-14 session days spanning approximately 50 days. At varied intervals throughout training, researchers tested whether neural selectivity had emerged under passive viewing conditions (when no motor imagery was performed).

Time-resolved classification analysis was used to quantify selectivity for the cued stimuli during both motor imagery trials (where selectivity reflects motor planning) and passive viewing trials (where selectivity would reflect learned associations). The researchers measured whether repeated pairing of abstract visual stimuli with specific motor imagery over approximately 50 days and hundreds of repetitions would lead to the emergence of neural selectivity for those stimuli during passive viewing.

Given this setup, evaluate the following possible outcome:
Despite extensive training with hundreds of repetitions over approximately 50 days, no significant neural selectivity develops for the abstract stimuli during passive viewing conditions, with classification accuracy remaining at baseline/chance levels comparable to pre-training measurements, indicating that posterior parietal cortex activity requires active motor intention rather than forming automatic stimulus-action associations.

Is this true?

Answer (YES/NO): YES